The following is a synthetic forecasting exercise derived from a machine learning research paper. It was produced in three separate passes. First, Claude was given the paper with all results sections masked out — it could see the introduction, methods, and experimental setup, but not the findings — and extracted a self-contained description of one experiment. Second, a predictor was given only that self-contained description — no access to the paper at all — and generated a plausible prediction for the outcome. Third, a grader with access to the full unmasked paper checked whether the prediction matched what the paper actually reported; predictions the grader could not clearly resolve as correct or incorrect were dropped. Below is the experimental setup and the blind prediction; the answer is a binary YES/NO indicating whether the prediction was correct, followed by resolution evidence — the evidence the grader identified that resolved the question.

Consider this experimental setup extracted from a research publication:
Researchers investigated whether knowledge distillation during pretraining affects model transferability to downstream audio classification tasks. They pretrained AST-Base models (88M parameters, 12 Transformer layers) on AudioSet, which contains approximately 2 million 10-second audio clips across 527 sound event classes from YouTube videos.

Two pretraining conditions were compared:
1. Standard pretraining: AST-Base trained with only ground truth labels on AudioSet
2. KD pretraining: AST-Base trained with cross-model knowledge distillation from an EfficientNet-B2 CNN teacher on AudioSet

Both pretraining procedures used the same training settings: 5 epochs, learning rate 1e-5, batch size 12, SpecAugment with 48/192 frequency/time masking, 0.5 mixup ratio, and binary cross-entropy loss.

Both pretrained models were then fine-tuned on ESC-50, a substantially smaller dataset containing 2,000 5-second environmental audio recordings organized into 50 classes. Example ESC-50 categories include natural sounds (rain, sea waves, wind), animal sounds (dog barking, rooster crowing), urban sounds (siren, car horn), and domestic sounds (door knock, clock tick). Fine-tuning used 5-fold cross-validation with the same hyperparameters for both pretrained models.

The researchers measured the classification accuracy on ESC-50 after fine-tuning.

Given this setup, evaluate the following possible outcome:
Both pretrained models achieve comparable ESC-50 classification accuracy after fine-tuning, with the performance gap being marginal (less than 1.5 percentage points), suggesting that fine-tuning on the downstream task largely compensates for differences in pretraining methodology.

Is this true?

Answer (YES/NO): YES